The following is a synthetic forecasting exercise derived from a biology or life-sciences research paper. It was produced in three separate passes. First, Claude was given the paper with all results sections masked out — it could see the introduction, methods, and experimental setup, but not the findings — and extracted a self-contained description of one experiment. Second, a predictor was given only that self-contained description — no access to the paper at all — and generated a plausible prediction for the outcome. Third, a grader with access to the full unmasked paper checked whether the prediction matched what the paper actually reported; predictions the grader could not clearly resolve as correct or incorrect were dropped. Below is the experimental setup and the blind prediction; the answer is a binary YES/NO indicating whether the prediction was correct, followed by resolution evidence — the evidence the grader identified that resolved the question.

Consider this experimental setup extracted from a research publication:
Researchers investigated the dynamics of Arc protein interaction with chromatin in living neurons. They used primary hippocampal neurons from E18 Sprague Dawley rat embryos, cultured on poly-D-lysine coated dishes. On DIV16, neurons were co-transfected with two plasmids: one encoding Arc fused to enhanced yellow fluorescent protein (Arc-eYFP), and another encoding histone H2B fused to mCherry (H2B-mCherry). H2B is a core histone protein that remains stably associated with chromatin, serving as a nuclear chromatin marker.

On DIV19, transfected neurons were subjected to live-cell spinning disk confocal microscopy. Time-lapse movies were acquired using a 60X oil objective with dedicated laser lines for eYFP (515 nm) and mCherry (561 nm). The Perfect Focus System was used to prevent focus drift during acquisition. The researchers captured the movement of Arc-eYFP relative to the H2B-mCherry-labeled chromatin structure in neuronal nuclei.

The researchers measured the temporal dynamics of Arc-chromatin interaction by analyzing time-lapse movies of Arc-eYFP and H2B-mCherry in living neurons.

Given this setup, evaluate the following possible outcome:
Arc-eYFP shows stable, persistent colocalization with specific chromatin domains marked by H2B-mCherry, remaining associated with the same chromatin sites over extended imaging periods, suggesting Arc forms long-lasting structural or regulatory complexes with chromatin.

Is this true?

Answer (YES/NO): NO